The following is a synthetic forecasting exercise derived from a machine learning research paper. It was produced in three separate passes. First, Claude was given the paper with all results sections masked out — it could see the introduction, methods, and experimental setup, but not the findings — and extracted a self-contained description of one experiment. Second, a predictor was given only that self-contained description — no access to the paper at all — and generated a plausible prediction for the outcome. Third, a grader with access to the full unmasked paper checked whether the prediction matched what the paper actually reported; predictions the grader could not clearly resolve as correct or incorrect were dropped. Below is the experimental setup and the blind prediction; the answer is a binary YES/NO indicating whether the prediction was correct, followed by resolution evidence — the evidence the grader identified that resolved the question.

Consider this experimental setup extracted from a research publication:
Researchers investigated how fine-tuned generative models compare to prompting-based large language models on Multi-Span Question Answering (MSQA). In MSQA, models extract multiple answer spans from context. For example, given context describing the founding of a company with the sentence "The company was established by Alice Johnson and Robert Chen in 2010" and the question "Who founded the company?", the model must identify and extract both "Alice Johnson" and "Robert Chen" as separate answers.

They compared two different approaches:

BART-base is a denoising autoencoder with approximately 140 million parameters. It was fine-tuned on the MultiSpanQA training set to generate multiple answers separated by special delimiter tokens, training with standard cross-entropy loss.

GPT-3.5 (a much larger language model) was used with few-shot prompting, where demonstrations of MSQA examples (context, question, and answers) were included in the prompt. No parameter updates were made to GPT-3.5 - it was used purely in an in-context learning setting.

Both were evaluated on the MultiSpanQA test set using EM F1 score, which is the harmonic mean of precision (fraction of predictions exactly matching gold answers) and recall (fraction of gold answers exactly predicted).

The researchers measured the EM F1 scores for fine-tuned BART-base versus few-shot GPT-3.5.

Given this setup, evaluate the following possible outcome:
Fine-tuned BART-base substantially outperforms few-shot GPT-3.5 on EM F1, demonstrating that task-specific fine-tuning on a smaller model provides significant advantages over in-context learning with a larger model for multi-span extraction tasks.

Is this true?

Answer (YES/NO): NO